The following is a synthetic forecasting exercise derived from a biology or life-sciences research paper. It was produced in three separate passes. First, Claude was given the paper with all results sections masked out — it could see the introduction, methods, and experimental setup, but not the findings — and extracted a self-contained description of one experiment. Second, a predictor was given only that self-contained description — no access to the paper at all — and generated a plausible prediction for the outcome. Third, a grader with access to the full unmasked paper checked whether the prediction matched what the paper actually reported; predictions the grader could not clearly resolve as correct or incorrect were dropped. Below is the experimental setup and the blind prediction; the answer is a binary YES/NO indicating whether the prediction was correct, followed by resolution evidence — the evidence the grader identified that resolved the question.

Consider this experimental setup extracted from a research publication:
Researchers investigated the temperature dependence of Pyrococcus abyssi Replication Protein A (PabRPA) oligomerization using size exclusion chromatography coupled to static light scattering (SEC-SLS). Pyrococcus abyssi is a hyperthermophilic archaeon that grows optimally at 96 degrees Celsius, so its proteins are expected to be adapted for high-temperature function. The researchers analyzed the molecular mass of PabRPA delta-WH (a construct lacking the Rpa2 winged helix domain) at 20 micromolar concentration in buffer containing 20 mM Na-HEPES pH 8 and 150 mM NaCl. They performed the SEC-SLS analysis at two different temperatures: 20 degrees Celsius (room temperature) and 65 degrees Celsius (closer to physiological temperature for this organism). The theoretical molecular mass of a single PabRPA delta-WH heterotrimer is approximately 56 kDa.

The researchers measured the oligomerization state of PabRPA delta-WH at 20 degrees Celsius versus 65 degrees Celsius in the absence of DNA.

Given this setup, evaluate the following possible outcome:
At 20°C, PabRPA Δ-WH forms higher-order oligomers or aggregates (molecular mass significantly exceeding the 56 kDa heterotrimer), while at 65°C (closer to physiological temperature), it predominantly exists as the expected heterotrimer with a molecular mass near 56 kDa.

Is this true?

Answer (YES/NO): NO